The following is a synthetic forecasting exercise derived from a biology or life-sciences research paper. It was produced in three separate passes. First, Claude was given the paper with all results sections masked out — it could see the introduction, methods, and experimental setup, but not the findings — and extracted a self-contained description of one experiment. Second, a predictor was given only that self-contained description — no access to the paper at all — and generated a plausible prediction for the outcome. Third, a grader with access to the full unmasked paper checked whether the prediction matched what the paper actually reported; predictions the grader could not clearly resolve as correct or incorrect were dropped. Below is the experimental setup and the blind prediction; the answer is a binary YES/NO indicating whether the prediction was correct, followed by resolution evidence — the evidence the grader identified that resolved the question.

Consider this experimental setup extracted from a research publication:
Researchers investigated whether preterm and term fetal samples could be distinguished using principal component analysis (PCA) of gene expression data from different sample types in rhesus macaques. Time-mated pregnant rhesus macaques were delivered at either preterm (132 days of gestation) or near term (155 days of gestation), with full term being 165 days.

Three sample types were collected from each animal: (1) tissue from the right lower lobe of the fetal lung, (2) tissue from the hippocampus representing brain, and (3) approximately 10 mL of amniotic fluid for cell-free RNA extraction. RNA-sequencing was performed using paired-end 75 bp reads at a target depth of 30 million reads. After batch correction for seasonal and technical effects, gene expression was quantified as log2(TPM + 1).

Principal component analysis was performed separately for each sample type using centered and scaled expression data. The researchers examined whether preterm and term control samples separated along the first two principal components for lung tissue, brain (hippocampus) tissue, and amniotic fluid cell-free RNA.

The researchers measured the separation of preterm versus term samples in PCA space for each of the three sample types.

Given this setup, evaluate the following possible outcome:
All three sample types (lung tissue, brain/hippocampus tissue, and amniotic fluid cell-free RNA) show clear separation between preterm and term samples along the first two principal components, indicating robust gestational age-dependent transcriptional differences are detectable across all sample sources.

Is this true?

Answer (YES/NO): NO